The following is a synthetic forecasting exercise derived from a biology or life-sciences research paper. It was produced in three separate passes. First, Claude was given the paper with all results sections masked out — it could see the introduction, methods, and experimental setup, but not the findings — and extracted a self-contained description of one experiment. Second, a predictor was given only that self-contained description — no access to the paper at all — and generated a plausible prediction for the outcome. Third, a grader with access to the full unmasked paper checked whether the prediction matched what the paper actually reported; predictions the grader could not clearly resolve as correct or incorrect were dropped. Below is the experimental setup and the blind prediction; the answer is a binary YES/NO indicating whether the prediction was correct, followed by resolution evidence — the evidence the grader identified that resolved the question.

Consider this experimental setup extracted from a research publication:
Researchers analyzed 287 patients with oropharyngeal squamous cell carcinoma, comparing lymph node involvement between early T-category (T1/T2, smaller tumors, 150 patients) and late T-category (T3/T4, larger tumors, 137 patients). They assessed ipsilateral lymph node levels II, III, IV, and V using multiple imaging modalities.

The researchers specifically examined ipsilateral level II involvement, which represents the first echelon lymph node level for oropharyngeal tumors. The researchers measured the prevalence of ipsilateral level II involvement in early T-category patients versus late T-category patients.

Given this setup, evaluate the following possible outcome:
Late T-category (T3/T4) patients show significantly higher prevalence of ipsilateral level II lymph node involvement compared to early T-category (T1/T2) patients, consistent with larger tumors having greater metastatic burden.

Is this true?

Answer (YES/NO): NO